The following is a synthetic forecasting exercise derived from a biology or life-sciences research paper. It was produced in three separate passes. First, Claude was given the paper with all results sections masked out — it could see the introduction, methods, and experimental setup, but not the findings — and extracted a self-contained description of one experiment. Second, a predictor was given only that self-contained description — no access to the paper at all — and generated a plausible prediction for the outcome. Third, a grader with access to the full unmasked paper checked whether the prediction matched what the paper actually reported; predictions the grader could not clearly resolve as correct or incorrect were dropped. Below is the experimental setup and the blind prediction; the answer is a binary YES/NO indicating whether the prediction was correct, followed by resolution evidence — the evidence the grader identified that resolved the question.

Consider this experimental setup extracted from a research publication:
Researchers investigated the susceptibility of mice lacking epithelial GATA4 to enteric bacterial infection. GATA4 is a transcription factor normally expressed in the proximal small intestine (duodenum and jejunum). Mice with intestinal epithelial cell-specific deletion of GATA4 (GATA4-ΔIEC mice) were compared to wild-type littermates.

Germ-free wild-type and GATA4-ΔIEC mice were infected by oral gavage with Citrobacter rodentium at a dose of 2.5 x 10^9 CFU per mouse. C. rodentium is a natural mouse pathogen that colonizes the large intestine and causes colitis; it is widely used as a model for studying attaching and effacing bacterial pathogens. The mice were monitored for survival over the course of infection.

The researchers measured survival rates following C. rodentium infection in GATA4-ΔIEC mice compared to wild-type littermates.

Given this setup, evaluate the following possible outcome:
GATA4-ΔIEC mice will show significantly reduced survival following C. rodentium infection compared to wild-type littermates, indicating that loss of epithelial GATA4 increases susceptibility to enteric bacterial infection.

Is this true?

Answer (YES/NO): YES